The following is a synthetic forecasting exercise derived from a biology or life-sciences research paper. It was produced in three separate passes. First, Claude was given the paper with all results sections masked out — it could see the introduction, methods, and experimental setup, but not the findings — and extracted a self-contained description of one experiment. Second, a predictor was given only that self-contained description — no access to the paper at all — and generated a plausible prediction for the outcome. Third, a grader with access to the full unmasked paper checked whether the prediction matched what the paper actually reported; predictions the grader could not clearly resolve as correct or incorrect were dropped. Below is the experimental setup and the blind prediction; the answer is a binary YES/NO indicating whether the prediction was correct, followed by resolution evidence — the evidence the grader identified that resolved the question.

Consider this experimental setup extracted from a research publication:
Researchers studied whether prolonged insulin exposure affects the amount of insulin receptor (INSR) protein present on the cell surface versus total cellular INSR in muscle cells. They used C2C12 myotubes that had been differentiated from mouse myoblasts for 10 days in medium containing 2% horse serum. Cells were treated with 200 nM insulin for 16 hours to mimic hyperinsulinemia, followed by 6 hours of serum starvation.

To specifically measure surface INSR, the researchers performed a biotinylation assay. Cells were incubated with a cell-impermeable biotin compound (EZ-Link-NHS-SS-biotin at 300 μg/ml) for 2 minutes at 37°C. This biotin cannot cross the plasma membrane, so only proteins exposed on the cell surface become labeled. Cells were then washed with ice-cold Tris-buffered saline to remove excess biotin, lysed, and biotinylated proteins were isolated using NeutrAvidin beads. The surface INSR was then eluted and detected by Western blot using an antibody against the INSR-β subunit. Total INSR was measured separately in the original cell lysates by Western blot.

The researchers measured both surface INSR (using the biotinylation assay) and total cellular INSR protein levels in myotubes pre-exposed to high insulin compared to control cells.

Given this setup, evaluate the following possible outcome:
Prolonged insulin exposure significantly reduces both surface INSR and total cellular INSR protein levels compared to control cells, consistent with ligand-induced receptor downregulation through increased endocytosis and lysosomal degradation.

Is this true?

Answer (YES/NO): YES